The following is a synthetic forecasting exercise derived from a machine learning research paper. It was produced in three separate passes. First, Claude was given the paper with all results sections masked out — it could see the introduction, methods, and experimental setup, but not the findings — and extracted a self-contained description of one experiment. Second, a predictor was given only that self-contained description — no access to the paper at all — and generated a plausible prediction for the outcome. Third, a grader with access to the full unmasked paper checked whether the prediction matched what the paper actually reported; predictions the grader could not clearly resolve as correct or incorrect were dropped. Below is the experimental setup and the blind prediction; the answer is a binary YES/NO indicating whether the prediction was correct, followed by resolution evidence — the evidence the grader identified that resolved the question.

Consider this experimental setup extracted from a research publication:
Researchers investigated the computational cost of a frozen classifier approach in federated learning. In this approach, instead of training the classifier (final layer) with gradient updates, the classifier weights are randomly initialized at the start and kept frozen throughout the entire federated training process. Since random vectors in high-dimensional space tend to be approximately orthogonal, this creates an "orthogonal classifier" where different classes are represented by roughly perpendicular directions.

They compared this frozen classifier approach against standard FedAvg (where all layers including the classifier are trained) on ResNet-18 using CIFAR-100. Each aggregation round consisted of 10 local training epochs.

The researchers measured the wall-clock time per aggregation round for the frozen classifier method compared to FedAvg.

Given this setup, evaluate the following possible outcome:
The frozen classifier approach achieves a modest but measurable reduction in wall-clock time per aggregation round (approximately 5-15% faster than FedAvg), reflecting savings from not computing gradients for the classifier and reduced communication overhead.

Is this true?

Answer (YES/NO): NO